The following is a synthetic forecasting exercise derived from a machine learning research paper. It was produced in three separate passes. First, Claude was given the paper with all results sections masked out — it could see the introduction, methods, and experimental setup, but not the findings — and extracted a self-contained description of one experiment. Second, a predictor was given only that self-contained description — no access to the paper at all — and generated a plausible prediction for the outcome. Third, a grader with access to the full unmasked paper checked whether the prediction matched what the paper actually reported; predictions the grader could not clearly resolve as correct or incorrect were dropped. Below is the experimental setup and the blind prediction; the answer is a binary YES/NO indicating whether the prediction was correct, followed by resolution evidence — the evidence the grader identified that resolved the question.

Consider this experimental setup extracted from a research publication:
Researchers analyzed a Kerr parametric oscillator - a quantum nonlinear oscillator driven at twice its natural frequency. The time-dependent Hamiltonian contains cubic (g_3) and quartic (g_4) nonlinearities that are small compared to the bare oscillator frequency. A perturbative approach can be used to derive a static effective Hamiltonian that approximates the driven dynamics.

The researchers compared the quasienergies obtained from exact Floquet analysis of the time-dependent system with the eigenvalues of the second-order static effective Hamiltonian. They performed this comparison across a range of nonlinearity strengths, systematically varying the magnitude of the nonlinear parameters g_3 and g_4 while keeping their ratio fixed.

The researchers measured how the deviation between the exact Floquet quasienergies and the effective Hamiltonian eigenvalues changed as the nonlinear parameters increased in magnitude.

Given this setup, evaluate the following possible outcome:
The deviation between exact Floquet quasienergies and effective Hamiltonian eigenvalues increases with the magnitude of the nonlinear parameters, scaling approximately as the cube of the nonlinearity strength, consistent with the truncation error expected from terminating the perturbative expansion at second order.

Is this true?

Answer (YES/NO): NO